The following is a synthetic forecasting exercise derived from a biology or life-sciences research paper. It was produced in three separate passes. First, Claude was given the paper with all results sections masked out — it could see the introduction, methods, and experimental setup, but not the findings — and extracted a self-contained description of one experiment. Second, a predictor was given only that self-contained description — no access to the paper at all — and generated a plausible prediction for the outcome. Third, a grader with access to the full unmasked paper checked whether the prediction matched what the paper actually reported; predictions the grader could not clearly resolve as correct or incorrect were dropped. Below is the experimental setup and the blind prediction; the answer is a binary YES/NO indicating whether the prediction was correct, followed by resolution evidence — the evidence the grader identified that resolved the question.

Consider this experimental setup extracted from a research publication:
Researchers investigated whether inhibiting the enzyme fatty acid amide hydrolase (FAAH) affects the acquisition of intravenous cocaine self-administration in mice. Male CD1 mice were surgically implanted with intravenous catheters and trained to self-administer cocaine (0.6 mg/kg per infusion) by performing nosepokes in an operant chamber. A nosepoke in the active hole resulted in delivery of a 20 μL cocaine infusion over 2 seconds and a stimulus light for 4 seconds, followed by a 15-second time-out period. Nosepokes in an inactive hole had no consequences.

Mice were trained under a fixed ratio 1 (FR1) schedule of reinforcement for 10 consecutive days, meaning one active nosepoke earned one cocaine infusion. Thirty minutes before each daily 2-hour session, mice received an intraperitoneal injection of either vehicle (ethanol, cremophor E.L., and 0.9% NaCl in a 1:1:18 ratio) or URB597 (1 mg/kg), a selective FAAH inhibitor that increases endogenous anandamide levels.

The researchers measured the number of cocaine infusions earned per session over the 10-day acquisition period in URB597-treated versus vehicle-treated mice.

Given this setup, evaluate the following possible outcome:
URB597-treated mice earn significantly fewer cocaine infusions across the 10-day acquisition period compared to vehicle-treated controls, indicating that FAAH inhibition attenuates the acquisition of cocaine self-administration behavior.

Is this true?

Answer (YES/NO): NO